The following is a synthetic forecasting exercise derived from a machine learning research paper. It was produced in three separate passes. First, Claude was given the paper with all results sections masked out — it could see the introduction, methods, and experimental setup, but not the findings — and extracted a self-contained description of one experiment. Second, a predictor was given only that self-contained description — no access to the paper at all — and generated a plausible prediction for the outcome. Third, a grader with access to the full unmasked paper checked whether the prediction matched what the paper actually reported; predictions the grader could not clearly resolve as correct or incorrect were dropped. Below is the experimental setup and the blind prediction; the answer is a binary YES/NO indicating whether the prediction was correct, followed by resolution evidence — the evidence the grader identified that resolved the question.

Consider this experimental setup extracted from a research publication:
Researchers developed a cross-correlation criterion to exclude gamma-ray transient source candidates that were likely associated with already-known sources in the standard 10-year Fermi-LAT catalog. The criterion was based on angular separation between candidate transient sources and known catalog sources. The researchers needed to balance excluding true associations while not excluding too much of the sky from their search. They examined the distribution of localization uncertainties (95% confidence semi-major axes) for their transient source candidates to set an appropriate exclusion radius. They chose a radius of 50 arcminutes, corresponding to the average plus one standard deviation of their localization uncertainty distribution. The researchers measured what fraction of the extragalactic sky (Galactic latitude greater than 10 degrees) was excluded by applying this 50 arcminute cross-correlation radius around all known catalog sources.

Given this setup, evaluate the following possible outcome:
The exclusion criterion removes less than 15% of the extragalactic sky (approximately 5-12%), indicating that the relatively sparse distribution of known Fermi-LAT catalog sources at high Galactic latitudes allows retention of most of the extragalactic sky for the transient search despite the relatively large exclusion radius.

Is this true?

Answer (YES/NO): YES